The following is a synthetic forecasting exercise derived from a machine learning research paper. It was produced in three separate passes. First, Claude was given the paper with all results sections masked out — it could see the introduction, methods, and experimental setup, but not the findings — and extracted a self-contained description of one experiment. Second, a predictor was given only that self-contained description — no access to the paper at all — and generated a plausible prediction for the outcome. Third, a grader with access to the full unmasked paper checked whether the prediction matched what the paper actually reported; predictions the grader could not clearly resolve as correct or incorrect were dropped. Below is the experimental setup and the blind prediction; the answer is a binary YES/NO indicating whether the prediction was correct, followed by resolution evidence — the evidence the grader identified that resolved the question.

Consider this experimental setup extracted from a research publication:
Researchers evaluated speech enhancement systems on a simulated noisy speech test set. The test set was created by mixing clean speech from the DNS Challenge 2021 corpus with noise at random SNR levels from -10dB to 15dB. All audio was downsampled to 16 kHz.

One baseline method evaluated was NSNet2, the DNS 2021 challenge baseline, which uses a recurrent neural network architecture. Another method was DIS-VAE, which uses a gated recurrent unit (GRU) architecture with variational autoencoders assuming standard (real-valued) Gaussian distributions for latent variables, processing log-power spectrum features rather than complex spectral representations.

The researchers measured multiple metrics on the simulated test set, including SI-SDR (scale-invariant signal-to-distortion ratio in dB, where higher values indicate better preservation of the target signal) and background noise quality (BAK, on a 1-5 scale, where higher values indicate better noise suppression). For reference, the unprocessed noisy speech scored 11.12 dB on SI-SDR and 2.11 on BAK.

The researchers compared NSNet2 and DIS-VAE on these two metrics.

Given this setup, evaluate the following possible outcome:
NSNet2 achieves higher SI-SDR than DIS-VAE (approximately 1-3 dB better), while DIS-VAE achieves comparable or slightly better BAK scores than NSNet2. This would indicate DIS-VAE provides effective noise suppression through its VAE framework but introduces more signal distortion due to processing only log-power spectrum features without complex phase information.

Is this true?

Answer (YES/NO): NO